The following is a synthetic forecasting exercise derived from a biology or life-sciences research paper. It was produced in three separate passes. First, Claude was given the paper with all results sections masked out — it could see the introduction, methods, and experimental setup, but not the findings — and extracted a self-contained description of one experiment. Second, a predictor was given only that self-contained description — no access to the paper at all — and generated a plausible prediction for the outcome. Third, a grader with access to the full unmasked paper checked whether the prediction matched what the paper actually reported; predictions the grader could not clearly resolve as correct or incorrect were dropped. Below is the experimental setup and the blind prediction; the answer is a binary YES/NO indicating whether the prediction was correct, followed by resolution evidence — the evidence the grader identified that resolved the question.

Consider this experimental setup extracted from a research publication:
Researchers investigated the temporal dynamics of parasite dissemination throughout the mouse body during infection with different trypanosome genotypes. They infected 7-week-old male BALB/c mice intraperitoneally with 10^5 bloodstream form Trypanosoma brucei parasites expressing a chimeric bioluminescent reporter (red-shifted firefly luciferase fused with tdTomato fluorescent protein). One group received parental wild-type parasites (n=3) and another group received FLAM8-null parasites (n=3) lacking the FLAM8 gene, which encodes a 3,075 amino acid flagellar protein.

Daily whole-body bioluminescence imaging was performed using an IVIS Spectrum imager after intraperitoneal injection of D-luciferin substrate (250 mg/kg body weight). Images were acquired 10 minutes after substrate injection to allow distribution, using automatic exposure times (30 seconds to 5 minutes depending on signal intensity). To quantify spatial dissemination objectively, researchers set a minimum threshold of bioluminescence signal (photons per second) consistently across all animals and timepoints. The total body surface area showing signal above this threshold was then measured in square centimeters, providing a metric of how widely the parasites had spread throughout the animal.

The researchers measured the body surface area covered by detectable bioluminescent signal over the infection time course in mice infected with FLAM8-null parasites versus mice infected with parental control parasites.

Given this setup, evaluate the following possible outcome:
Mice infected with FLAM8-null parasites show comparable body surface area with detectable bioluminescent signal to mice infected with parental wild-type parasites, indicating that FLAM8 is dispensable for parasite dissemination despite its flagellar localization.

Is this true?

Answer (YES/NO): NO